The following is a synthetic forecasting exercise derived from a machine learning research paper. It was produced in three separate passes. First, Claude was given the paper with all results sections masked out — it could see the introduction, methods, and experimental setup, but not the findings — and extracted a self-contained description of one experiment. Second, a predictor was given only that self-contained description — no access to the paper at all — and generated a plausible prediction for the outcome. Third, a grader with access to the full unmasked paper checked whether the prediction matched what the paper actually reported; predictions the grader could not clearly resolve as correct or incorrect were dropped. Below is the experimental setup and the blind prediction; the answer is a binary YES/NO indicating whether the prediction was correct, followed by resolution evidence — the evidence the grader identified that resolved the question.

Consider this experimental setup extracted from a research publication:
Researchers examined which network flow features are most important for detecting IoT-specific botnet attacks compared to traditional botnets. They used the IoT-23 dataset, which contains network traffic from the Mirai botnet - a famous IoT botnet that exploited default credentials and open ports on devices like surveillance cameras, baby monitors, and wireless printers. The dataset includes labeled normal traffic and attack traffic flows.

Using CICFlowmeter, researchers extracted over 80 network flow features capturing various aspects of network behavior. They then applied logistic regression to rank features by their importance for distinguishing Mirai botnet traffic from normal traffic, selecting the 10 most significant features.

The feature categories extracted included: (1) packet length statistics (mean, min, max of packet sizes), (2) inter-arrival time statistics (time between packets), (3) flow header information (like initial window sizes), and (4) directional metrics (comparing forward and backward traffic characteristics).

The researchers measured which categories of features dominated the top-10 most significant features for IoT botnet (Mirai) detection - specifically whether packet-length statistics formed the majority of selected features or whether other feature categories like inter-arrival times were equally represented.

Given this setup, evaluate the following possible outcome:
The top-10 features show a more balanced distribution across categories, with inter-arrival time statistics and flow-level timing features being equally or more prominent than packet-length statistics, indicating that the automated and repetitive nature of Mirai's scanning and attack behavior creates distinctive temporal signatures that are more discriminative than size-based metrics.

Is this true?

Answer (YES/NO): NO